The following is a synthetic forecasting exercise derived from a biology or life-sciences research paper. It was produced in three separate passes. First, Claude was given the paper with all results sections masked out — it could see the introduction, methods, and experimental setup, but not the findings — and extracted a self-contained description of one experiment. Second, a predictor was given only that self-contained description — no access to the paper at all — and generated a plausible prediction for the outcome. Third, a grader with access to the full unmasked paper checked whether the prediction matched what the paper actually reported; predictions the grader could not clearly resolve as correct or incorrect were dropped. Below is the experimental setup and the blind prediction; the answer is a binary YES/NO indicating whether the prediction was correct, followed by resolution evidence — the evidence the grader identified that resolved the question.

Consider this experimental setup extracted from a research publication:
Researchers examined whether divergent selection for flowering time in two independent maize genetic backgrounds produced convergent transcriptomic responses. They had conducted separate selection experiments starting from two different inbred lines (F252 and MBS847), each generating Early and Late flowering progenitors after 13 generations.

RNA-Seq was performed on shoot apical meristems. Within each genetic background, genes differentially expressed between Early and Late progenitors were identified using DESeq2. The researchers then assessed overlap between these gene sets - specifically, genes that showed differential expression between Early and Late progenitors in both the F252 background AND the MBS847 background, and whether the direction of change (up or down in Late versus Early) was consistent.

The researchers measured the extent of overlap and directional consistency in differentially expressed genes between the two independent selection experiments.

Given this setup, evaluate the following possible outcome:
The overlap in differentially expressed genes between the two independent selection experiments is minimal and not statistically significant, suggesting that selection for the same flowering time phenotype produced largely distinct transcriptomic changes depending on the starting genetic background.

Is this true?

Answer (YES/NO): NO